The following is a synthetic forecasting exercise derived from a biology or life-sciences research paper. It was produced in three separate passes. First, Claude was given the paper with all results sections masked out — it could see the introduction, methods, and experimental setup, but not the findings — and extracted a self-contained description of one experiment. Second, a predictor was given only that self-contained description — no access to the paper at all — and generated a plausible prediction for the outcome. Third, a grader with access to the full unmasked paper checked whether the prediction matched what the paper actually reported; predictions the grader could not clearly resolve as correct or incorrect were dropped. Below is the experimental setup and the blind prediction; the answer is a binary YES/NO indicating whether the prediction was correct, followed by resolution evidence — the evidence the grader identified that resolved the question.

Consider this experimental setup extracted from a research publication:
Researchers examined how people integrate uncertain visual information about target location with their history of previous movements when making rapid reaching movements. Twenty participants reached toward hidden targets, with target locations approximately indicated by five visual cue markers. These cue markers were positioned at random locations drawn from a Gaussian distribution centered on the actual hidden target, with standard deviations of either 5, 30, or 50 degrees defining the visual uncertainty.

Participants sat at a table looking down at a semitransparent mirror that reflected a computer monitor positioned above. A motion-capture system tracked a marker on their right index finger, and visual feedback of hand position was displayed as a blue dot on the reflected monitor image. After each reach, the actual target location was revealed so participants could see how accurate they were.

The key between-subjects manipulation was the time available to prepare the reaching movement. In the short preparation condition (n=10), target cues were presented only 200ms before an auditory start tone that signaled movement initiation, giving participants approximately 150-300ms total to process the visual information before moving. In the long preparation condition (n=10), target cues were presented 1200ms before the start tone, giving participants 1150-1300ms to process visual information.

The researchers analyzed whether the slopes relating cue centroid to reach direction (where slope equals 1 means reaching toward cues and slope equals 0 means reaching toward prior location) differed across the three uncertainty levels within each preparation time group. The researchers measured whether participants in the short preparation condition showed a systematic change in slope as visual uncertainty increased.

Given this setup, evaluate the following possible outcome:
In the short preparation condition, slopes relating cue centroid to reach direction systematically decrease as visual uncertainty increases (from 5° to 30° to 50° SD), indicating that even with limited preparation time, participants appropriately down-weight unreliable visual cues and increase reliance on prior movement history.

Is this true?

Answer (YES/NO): YES